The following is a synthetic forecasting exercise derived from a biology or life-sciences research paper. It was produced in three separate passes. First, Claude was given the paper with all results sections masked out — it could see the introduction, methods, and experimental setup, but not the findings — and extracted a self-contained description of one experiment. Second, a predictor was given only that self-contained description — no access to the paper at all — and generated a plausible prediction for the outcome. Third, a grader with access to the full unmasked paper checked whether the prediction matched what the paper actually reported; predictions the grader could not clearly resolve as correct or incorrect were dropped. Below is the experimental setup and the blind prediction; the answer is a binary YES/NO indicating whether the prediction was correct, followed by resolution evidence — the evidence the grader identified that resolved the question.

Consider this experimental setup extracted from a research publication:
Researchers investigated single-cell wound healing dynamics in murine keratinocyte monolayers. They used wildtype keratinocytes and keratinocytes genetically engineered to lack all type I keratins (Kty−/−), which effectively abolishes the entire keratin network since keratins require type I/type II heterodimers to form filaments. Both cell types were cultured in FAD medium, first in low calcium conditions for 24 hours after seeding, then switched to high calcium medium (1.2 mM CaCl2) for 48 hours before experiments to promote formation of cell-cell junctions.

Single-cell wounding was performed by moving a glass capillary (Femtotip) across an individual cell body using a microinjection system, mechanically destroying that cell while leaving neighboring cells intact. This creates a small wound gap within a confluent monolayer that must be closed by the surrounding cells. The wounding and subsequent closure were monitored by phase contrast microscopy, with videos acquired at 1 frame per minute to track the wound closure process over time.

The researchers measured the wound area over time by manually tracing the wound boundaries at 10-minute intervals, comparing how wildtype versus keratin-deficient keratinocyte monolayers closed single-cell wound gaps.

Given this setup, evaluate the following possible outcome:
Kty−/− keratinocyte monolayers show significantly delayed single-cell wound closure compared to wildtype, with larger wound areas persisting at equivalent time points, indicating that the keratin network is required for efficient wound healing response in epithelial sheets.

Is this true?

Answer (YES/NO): YES